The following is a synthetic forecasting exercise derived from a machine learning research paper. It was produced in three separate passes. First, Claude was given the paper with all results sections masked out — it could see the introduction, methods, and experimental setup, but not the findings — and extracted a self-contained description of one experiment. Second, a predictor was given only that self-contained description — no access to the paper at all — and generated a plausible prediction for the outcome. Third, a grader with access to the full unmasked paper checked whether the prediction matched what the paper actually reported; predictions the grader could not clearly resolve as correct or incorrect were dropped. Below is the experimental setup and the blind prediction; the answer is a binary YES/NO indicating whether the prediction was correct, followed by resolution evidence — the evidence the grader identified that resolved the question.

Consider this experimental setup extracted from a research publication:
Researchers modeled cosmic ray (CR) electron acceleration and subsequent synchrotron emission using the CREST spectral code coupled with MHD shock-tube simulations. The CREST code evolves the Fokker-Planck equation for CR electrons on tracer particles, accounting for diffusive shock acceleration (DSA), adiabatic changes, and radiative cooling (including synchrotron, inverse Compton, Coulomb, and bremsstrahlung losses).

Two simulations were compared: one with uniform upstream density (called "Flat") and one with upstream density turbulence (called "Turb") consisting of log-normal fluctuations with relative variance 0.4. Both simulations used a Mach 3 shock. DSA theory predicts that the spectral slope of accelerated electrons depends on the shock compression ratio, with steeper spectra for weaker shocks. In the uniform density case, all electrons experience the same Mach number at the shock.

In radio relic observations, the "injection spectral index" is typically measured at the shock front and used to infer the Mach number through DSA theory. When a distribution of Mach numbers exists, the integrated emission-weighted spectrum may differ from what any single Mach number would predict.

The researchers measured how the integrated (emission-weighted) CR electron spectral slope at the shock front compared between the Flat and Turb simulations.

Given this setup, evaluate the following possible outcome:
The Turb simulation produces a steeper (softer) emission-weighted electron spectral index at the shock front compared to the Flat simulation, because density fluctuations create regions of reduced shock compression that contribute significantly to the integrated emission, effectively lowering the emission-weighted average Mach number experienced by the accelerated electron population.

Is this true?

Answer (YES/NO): NO